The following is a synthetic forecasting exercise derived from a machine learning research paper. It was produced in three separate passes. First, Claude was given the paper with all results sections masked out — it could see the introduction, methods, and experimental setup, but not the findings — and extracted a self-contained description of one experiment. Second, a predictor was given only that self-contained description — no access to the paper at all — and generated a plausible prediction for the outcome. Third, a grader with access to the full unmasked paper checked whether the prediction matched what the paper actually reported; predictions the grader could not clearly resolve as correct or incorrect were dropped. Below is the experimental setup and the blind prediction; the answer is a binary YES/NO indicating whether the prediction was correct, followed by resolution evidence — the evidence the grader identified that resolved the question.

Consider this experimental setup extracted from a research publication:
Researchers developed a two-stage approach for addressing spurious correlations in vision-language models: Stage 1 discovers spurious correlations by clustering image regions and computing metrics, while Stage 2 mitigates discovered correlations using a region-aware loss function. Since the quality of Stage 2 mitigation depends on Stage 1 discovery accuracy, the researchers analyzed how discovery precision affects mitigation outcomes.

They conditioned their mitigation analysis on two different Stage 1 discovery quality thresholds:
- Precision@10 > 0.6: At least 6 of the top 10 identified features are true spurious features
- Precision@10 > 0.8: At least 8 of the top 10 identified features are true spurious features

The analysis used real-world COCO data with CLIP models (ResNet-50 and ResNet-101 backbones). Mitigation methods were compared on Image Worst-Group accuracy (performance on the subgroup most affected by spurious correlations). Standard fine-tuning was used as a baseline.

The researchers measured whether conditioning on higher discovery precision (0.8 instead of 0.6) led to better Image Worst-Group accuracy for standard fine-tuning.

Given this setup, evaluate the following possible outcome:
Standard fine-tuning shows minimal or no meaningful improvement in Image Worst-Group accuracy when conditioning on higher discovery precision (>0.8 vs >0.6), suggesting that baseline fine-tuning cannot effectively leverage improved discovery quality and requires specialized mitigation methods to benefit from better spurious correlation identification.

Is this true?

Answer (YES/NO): YES